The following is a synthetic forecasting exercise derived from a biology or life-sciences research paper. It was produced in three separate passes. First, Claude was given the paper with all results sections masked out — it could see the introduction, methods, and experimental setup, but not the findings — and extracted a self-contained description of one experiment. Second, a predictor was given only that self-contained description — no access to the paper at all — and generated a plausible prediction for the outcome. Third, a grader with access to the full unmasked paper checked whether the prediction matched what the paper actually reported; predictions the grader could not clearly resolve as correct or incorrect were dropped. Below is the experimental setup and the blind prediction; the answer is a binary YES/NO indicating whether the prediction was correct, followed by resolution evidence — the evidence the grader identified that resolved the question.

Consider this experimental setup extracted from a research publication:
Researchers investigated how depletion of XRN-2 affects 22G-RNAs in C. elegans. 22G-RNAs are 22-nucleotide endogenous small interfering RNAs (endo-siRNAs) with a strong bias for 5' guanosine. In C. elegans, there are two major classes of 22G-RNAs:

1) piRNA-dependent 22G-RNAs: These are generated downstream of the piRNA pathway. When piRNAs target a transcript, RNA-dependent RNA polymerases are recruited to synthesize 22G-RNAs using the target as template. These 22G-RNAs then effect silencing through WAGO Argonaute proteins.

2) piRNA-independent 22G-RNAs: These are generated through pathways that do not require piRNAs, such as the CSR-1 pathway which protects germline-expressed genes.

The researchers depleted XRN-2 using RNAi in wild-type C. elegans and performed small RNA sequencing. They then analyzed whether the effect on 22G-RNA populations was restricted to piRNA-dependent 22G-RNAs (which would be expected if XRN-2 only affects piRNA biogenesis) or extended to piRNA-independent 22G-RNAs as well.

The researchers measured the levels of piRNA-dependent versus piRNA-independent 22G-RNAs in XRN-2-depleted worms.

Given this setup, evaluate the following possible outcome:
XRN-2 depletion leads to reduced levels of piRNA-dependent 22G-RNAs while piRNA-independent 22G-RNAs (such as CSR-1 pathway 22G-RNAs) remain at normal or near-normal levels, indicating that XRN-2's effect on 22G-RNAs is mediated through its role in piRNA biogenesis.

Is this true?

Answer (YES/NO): NO